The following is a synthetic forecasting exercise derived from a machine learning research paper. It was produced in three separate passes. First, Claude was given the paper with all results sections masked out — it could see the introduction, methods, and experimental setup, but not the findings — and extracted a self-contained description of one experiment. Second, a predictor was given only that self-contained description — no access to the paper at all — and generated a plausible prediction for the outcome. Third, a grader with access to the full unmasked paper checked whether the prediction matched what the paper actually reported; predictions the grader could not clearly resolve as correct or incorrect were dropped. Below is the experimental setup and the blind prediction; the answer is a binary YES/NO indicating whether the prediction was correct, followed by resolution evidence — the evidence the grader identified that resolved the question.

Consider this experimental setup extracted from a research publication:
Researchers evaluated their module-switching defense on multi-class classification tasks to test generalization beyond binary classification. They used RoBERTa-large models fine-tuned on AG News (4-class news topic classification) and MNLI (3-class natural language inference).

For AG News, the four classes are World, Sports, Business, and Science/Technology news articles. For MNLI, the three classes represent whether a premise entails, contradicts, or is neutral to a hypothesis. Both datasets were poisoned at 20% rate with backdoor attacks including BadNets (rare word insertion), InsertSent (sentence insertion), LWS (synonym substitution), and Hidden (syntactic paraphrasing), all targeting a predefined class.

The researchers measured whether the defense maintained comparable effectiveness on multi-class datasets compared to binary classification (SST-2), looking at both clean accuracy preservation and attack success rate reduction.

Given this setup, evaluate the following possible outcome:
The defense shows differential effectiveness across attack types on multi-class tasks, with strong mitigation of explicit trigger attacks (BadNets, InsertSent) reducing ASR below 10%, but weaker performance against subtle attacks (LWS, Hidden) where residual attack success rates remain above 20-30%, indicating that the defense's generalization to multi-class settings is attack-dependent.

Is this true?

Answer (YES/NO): NO